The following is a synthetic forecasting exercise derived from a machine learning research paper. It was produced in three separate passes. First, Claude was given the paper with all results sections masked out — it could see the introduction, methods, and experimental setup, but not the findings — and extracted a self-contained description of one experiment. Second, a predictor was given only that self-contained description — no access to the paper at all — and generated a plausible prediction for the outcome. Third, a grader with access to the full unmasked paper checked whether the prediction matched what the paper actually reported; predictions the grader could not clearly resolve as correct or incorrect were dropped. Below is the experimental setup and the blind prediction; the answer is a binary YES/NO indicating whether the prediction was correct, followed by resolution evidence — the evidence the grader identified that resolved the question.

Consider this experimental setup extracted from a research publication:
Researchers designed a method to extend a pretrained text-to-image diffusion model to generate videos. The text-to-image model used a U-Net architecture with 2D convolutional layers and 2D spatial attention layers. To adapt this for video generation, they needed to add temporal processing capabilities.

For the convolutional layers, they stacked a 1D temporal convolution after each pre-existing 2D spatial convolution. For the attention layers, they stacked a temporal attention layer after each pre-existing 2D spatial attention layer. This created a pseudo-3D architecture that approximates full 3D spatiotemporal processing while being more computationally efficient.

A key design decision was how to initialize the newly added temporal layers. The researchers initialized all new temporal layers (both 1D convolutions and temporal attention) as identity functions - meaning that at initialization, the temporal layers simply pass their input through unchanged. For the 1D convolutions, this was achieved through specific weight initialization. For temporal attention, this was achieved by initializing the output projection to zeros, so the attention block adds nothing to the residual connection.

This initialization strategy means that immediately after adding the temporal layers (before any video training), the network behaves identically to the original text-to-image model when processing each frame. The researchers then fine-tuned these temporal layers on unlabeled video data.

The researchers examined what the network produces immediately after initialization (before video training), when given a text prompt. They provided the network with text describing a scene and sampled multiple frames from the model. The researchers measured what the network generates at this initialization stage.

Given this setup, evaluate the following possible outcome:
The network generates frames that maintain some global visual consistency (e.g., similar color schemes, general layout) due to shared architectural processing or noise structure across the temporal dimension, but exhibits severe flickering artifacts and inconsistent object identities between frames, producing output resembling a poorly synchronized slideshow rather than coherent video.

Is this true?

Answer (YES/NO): NO